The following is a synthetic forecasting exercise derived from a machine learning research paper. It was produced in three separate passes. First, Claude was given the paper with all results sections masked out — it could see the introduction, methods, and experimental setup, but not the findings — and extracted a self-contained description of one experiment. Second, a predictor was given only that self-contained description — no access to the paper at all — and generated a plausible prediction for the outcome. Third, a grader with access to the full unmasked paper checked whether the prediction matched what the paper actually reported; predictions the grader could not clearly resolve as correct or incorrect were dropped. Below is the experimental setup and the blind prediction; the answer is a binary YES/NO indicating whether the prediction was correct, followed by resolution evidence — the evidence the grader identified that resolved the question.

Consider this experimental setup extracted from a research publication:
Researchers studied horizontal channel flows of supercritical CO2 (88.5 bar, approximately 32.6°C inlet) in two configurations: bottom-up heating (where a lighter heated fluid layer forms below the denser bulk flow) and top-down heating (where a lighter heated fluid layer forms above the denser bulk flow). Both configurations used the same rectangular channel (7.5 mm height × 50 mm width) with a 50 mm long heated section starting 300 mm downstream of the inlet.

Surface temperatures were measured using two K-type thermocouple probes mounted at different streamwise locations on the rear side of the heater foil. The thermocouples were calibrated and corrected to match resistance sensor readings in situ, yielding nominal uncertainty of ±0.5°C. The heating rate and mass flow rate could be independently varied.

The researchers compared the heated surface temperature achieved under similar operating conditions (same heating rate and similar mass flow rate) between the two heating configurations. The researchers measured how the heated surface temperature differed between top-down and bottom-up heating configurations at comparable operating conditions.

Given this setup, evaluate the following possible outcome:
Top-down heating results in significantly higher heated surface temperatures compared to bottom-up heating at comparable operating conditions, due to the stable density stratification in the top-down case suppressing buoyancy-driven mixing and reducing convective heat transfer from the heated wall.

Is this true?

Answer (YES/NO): YES